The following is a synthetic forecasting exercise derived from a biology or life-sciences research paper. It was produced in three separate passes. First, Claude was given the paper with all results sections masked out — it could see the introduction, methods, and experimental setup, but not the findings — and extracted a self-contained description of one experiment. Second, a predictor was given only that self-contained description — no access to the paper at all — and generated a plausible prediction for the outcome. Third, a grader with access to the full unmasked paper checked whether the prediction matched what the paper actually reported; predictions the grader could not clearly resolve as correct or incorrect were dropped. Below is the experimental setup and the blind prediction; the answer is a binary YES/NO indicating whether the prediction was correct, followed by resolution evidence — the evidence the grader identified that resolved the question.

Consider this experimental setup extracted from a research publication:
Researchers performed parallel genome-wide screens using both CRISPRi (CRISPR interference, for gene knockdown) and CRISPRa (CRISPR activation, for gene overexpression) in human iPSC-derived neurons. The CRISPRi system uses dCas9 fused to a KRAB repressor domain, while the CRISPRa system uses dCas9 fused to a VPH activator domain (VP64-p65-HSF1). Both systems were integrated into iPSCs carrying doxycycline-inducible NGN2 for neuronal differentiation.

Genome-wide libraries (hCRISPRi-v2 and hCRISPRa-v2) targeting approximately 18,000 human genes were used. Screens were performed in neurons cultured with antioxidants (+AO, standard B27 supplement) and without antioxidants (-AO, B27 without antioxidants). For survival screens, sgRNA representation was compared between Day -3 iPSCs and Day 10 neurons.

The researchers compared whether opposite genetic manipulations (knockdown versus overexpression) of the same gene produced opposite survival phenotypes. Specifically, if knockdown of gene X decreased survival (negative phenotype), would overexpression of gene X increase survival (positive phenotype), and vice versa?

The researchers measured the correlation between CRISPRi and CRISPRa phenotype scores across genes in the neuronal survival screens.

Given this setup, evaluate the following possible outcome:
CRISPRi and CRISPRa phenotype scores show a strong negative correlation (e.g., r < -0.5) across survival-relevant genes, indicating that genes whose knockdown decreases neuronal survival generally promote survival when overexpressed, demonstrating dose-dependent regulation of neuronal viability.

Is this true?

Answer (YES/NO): NO